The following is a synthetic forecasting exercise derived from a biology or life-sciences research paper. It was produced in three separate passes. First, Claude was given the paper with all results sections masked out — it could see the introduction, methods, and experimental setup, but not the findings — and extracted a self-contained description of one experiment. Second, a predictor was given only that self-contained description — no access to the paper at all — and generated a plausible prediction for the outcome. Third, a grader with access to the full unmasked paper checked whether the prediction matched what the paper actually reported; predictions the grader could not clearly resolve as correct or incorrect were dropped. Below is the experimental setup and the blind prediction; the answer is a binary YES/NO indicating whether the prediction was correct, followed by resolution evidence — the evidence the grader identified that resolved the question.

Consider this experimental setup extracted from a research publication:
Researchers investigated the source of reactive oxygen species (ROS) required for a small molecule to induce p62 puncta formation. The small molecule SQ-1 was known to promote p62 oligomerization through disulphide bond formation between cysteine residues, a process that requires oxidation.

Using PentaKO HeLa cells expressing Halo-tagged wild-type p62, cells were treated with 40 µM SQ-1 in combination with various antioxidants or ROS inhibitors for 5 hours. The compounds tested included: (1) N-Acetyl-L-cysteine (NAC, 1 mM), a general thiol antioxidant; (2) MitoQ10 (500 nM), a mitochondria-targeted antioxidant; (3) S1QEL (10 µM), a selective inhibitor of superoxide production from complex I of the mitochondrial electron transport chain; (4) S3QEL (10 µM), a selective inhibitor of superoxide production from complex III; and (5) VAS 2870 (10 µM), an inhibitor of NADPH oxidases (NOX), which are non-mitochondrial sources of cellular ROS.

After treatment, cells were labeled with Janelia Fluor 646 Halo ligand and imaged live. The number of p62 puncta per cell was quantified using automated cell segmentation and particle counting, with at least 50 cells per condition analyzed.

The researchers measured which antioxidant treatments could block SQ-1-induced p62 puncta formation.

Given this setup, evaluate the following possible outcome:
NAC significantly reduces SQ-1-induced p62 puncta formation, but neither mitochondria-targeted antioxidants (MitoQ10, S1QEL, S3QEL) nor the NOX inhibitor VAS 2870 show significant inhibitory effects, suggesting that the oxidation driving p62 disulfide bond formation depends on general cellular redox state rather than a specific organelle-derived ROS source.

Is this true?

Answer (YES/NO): NO